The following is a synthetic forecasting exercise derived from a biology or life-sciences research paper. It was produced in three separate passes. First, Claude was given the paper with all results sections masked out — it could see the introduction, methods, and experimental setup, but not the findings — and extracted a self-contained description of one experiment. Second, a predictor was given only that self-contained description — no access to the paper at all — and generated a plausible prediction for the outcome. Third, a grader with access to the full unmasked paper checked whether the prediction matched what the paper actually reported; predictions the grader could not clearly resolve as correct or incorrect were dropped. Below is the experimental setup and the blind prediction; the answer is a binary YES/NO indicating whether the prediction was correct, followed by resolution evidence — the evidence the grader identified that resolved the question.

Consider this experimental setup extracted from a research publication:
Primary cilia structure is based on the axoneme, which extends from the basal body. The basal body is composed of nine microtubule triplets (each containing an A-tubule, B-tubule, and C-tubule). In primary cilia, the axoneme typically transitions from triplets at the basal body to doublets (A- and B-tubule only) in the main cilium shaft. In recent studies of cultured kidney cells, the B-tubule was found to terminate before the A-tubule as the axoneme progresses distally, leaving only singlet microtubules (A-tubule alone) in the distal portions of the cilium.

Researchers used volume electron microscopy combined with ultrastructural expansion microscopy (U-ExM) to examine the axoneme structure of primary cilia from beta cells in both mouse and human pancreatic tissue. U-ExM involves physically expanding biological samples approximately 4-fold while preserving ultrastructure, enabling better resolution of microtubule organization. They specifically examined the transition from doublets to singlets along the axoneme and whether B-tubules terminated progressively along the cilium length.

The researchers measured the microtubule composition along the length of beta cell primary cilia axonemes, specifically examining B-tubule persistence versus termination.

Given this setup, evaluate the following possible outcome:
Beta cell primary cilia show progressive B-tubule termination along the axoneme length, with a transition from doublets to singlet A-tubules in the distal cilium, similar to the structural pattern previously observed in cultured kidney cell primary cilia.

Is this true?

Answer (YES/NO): YES